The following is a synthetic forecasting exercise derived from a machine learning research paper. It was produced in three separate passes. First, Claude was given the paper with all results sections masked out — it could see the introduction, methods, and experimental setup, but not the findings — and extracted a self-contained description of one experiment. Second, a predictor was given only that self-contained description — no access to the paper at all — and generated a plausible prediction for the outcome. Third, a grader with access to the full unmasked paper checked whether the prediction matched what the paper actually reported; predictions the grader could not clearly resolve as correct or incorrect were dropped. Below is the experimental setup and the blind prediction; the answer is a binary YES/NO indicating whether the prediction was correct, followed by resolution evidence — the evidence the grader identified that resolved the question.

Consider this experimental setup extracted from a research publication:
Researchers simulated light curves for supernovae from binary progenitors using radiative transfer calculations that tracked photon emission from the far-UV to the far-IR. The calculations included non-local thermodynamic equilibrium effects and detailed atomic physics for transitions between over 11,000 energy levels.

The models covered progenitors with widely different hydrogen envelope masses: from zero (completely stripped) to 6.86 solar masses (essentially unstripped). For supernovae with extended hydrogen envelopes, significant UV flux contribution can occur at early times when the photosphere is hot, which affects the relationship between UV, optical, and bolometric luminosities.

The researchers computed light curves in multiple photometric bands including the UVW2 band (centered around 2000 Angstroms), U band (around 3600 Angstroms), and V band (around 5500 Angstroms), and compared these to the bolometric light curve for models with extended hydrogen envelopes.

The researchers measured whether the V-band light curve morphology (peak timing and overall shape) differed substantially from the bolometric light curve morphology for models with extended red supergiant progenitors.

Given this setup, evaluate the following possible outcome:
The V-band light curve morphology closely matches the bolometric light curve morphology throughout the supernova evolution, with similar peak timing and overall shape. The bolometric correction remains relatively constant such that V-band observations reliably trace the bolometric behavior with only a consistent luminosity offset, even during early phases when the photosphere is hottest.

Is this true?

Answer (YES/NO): NO